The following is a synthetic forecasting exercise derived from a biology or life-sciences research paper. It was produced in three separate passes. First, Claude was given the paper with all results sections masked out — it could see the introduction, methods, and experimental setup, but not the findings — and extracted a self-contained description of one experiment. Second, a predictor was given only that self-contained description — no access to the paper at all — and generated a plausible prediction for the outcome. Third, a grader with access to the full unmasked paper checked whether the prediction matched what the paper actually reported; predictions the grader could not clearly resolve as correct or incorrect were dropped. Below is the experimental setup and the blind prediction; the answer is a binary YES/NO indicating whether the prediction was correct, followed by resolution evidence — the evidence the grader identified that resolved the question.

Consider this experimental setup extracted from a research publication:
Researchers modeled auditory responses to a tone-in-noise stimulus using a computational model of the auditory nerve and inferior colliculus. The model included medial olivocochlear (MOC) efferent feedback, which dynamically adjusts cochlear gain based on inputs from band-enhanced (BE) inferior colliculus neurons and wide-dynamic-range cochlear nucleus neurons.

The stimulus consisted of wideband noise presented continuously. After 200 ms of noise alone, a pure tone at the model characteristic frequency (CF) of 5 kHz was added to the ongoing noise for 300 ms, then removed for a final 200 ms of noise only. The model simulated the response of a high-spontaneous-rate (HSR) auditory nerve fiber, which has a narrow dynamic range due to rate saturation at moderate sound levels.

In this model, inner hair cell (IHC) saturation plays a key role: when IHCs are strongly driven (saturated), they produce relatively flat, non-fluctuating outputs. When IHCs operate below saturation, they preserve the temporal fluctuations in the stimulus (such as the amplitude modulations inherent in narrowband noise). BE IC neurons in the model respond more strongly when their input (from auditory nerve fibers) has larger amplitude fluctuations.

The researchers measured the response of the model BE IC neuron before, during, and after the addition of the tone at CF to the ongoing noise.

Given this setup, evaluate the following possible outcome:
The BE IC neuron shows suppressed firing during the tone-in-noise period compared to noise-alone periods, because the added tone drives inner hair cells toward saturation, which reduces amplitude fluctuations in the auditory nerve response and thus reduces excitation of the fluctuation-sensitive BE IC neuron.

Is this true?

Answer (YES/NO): YES